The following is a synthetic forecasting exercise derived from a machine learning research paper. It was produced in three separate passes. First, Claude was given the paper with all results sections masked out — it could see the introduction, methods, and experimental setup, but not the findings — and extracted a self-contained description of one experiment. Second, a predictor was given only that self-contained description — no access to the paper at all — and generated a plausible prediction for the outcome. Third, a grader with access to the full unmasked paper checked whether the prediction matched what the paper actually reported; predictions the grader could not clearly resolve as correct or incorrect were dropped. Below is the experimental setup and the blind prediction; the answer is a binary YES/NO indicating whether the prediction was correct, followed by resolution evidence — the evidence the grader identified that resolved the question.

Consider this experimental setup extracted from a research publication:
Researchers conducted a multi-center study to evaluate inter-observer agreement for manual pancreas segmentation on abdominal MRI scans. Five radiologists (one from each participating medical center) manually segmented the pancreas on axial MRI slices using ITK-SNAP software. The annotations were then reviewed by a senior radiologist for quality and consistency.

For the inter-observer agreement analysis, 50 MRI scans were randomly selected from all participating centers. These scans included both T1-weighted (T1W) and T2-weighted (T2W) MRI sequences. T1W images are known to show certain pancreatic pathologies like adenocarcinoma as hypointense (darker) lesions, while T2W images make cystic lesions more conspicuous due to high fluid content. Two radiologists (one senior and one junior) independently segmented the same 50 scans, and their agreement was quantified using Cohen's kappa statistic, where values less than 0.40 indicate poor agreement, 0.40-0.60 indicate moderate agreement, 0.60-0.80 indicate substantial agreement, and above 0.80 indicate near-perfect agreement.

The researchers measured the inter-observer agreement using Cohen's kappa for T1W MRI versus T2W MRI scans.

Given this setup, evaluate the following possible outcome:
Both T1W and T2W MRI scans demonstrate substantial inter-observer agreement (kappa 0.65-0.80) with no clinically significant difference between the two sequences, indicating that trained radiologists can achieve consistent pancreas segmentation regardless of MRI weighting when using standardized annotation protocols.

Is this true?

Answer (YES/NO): NO